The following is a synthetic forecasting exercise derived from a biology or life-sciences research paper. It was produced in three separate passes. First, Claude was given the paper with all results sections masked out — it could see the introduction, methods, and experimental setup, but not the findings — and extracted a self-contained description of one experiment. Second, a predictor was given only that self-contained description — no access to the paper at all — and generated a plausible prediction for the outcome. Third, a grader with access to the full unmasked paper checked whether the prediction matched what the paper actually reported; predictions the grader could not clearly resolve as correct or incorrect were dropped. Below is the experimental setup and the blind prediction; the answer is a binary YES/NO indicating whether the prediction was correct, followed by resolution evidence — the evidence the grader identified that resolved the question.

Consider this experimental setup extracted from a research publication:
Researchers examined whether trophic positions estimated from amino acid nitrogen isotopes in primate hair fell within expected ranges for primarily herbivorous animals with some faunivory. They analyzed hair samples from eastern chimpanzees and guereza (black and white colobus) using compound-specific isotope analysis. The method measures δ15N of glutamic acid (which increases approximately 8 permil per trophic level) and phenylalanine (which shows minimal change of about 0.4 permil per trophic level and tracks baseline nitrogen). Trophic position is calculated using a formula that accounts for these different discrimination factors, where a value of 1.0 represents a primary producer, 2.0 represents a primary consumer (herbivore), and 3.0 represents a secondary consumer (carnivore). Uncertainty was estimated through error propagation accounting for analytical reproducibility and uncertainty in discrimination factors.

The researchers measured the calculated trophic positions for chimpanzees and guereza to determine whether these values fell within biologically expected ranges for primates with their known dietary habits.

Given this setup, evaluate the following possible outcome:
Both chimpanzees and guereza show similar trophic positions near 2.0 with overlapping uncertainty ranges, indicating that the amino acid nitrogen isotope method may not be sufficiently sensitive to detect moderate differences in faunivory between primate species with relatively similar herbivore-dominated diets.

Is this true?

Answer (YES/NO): NO